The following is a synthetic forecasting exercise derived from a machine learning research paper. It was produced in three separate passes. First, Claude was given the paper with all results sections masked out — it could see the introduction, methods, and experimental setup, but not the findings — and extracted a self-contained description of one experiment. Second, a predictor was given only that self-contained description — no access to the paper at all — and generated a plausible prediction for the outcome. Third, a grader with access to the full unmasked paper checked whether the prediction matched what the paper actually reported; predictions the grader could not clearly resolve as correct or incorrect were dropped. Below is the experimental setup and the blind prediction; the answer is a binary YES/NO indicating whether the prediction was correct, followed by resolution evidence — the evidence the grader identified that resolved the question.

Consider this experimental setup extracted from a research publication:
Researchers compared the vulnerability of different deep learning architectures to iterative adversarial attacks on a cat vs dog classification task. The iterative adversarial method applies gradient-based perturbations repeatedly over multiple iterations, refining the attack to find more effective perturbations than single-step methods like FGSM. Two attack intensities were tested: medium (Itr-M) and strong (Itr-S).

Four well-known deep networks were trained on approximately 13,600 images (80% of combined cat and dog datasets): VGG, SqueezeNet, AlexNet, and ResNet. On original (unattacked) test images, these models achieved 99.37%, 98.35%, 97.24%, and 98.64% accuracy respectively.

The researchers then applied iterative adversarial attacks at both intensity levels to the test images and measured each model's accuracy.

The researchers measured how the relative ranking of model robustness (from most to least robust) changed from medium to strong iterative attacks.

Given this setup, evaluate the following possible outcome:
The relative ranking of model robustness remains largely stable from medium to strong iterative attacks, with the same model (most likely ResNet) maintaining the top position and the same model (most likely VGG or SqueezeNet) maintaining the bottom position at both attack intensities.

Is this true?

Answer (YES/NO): NO